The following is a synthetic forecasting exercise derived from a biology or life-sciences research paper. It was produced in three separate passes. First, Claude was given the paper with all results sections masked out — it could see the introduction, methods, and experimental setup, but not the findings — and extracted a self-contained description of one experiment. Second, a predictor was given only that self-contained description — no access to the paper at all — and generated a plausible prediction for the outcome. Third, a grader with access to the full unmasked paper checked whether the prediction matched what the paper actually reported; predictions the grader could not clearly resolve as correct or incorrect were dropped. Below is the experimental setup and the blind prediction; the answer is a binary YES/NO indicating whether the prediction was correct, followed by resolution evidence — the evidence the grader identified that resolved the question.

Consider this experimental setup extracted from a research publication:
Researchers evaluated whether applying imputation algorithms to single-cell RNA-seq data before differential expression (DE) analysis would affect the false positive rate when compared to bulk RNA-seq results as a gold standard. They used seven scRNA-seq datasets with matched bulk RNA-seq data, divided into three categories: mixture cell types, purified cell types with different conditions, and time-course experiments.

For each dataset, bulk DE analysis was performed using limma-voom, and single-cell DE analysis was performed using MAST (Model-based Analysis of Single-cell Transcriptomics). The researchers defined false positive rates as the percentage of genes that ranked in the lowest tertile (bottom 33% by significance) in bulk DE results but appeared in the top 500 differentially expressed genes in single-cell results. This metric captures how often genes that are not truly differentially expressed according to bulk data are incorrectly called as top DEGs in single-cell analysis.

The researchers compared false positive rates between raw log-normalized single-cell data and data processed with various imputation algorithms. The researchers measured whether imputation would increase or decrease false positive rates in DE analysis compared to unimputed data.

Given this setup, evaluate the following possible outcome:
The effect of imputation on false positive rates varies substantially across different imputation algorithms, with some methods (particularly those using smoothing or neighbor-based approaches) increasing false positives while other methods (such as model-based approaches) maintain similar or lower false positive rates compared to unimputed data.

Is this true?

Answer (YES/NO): NO